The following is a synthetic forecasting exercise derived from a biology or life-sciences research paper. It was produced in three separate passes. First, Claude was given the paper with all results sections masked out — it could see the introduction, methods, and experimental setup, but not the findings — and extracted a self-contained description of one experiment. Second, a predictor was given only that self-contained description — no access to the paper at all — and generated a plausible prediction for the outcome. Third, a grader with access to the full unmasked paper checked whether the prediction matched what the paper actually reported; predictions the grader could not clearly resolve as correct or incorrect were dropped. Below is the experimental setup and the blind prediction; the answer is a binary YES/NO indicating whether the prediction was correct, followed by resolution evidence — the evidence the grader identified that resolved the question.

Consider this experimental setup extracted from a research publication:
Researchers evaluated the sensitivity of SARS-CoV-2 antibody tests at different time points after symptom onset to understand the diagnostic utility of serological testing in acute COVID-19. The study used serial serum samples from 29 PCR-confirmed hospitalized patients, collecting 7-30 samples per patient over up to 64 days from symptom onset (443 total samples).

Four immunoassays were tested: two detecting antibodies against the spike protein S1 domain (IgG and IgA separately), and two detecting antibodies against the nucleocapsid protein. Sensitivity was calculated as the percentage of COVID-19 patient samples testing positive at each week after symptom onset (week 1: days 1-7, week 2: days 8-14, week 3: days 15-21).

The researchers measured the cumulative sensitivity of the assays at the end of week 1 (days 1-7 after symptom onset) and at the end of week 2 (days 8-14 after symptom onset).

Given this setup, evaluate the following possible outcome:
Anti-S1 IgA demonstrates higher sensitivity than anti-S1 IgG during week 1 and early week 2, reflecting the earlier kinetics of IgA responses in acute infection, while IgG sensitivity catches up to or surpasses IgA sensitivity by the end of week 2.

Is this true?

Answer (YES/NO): NO